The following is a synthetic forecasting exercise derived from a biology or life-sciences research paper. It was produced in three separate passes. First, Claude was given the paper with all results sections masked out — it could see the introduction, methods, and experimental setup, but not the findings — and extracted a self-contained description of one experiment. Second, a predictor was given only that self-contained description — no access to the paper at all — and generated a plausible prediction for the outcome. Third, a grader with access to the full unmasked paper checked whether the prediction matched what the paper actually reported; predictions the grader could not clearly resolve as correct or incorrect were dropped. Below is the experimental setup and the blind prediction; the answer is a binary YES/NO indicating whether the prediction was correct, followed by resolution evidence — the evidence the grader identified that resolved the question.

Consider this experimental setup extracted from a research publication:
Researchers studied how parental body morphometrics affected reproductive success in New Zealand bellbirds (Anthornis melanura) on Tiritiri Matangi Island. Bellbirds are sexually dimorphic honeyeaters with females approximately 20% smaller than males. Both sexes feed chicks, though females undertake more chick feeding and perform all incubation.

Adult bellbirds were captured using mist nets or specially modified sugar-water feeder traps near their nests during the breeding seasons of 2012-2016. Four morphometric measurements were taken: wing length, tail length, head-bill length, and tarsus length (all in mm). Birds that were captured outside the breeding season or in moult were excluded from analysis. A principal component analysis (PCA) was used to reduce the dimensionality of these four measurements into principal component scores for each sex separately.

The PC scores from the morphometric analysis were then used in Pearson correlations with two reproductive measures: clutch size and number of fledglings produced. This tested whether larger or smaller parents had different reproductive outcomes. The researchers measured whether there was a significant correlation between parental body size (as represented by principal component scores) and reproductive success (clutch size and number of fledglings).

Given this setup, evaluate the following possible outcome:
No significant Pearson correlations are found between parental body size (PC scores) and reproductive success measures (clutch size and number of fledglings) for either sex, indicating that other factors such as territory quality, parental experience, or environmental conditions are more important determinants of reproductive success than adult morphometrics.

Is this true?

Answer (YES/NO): YES